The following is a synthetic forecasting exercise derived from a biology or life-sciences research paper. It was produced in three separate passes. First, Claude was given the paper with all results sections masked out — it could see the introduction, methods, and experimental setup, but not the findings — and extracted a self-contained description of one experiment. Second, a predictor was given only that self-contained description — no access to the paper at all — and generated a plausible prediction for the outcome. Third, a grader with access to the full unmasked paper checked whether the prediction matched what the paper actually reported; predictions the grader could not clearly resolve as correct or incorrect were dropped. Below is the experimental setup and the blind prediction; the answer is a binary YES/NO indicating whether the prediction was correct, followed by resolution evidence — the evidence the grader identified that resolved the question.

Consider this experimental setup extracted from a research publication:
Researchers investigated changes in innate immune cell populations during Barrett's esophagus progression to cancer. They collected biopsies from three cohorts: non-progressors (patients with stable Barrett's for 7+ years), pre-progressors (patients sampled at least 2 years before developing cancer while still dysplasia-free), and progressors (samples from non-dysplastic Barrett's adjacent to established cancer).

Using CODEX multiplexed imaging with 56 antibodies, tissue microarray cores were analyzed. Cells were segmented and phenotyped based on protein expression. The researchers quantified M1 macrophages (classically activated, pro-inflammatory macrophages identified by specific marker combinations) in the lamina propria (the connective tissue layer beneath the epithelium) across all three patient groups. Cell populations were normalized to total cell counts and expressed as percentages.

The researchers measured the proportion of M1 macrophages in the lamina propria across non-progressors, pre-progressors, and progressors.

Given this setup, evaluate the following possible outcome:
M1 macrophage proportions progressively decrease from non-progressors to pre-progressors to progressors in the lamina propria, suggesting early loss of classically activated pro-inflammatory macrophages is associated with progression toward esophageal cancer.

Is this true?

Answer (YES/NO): NO